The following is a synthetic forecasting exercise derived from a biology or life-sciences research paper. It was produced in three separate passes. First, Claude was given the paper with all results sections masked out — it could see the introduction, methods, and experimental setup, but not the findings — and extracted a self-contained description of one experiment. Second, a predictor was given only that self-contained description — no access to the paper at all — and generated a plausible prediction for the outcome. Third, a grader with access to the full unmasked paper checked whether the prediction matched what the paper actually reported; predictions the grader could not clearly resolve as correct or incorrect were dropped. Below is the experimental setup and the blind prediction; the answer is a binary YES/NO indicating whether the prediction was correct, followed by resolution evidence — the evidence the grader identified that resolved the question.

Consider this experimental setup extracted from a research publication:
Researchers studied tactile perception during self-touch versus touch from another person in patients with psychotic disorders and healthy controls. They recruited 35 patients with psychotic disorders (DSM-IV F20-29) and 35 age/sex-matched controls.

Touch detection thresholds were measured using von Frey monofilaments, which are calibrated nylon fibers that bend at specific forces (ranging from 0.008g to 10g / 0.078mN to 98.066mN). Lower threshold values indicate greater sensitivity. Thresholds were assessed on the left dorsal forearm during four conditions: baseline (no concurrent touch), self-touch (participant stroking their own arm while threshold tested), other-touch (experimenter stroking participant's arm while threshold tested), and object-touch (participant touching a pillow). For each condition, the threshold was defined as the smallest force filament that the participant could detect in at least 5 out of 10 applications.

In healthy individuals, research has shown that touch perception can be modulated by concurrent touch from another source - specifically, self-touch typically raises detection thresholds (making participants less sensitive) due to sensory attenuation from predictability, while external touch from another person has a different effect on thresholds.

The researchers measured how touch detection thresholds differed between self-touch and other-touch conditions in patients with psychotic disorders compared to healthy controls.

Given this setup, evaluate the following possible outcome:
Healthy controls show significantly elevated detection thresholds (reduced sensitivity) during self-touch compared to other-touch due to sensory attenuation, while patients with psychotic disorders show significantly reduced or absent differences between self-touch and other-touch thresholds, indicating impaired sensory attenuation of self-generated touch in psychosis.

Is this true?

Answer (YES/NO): YES